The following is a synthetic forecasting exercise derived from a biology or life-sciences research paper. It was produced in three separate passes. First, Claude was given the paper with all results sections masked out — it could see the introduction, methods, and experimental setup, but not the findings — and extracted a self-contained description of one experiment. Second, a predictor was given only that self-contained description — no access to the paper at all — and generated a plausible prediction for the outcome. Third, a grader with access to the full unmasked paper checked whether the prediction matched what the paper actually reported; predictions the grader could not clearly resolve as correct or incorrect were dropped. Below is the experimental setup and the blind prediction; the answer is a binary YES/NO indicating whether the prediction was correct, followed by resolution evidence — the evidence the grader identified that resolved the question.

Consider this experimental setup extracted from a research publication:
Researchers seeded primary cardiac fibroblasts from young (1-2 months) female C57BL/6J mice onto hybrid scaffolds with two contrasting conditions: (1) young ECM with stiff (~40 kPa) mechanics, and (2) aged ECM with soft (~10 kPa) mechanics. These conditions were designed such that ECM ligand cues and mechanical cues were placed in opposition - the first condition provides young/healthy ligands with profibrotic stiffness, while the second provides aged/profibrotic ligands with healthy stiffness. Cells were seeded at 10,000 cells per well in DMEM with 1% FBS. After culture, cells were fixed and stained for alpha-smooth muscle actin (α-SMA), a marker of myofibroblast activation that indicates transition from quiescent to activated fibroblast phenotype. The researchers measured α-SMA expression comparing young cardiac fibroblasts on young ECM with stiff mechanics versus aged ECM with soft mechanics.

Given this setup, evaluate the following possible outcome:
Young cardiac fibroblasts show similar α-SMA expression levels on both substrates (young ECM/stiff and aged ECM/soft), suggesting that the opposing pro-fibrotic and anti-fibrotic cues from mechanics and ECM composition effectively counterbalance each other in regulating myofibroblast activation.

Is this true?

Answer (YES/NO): NO